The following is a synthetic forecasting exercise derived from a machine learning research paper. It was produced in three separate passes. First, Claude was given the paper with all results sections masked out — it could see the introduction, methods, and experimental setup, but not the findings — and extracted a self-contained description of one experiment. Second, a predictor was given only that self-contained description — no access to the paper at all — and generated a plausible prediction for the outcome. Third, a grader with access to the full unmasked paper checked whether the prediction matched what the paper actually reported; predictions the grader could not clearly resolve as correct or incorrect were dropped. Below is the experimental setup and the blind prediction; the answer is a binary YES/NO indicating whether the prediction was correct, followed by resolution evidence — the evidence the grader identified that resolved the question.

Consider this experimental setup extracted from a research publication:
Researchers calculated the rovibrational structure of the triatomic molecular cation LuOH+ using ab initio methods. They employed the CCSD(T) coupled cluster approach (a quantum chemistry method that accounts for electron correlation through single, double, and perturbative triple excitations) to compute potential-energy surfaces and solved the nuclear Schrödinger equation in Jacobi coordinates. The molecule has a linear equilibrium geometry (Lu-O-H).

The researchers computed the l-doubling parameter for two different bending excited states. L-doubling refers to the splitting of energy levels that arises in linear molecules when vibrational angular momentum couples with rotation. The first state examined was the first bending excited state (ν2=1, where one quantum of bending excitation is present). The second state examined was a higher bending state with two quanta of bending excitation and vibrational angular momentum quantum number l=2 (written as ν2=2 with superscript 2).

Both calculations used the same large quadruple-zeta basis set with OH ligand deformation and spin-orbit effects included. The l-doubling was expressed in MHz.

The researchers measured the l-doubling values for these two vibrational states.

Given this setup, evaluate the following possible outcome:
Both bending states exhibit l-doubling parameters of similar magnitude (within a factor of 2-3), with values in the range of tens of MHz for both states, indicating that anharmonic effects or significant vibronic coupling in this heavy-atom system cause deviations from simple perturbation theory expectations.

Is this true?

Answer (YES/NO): NO